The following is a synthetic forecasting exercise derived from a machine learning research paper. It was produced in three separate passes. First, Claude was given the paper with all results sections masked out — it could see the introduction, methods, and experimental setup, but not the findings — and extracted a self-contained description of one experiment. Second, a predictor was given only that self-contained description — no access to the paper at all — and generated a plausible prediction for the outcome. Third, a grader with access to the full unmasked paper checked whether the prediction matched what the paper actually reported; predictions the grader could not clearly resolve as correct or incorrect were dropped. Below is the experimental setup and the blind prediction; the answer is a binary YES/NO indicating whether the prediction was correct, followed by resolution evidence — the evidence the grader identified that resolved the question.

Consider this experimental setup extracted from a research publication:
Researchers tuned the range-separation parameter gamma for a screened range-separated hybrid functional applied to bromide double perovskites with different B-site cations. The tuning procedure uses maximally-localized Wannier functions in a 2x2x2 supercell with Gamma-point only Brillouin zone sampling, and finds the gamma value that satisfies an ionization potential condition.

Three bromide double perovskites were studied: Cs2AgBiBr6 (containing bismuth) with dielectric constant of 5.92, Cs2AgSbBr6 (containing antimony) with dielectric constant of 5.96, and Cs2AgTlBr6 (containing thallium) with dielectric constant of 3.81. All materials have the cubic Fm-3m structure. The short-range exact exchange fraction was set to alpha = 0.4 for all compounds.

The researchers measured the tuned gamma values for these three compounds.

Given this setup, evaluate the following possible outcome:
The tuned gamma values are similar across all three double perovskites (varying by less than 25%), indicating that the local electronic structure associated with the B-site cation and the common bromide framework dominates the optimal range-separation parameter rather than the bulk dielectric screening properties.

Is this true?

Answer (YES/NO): NO